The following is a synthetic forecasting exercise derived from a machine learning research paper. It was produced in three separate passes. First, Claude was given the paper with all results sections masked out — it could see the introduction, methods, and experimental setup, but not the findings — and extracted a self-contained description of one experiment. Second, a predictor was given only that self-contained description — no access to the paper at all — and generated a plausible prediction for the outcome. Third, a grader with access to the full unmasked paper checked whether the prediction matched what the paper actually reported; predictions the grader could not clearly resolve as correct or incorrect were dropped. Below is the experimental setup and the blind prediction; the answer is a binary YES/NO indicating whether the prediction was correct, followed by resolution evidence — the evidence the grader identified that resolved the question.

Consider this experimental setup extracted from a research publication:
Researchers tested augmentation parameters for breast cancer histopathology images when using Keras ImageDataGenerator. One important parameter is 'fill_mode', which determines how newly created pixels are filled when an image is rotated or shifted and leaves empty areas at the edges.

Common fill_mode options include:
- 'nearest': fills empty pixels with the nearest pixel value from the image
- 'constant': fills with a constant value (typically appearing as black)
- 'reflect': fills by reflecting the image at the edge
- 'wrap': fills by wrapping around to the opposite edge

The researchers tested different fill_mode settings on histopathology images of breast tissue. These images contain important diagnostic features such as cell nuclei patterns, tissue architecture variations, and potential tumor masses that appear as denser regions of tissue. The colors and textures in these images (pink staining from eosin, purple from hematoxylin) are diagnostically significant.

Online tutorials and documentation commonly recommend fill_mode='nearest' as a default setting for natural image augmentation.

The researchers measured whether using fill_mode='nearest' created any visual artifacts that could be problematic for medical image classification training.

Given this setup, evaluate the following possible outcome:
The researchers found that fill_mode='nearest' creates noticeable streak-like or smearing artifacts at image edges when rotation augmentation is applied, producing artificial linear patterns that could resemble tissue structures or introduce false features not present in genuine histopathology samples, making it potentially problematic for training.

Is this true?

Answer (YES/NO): NO